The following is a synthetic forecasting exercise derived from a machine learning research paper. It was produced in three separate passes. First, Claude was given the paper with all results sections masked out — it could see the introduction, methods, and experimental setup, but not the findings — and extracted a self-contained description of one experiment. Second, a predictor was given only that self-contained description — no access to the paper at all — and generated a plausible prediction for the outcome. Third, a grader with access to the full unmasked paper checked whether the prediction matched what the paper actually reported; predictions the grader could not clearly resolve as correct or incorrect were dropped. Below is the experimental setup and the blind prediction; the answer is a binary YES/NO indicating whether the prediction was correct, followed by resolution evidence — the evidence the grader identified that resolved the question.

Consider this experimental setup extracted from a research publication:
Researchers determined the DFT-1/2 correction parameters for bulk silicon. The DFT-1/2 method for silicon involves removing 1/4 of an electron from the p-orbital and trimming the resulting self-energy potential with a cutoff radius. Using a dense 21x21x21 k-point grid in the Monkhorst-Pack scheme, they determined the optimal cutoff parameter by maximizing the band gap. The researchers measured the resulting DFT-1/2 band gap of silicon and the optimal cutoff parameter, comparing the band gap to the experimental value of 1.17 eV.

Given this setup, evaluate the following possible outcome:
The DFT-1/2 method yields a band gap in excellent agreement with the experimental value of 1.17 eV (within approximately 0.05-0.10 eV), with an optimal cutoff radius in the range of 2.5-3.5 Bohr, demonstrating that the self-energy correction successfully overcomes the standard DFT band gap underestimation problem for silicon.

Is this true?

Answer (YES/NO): NO